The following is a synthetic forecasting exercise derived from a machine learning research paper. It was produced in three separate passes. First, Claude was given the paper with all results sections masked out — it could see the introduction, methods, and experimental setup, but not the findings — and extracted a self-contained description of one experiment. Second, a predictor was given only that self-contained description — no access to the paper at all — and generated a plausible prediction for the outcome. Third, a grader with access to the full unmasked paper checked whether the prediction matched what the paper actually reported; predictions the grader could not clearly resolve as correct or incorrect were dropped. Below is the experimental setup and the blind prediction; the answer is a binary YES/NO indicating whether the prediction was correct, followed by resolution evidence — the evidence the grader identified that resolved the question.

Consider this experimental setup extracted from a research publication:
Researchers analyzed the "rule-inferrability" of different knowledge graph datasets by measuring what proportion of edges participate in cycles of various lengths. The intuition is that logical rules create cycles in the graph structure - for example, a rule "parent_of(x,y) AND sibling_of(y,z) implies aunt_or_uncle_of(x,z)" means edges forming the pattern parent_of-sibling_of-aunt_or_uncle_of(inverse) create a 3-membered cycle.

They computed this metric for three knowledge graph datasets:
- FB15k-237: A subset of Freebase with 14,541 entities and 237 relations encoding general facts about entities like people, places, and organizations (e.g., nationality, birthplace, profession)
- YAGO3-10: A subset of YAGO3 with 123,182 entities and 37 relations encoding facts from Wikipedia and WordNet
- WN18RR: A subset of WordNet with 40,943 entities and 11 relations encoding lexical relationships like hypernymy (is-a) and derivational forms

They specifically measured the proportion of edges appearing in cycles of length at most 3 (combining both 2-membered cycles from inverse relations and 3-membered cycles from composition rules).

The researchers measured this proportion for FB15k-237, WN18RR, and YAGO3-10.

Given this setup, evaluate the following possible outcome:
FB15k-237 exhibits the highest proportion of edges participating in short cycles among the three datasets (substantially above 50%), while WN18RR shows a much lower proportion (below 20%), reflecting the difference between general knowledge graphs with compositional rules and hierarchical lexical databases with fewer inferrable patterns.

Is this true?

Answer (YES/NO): NO